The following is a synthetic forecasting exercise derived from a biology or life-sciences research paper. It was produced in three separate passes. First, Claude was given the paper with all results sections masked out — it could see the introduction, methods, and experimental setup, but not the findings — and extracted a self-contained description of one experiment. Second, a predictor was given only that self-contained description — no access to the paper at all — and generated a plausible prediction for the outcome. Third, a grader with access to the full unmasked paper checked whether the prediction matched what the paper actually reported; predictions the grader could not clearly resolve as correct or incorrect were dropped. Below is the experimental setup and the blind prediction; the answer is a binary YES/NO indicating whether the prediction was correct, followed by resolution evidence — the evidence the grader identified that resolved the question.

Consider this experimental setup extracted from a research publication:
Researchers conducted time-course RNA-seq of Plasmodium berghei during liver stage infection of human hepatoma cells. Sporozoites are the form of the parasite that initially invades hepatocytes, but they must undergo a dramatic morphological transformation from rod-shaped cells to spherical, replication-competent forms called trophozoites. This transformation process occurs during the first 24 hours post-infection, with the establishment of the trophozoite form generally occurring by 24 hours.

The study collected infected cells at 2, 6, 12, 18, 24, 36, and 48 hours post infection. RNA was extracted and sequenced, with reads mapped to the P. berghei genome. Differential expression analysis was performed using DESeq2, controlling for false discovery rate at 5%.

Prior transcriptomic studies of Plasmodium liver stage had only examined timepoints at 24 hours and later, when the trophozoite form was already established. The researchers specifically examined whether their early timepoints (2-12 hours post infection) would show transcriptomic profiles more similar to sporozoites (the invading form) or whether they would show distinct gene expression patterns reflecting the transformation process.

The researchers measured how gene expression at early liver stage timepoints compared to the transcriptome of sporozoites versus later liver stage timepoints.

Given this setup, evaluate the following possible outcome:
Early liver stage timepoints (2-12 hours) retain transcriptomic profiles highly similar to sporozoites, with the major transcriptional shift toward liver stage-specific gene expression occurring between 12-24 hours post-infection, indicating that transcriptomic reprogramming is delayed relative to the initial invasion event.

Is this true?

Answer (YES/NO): NO